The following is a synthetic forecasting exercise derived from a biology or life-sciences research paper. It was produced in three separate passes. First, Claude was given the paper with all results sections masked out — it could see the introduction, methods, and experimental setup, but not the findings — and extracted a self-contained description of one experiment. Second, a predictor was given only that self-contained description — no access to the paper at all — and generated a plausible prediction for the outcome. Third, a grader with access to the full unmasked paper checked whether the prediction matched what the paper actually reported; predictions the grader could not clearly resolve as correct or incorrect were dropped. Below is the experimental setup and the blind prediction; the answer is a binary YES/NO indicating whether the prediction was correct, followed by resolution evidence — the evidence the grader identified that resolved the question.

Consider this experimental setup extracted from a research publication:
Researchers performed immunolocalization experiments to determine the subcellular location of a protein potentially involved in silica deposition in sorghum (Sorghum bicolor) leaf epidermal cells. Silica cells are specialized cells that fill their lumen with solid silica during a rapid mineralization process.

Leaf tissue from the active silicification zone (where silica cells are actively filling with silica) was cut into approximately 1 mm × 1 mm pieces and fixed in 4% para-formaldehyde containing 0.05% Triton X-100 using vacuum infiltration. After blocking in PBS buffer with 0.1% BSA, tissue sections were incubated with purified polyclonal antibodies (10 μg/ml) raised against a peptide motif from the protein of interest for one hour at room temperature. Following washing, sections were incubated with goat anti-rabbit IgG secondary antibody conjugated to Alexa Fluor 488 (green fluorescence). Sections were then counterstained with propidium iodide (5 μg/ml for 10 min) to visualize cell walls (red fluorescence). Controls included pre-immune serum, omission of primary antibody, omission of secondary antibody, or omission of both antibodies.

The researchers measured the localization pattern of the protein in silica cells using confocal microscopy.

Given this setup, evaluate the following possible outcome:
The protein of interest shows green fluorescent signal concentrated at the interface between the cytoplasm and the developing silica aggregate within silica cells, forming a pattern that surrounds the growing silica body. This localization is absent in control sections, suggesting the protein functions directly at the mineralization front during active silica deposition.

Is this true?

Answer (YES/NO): NO